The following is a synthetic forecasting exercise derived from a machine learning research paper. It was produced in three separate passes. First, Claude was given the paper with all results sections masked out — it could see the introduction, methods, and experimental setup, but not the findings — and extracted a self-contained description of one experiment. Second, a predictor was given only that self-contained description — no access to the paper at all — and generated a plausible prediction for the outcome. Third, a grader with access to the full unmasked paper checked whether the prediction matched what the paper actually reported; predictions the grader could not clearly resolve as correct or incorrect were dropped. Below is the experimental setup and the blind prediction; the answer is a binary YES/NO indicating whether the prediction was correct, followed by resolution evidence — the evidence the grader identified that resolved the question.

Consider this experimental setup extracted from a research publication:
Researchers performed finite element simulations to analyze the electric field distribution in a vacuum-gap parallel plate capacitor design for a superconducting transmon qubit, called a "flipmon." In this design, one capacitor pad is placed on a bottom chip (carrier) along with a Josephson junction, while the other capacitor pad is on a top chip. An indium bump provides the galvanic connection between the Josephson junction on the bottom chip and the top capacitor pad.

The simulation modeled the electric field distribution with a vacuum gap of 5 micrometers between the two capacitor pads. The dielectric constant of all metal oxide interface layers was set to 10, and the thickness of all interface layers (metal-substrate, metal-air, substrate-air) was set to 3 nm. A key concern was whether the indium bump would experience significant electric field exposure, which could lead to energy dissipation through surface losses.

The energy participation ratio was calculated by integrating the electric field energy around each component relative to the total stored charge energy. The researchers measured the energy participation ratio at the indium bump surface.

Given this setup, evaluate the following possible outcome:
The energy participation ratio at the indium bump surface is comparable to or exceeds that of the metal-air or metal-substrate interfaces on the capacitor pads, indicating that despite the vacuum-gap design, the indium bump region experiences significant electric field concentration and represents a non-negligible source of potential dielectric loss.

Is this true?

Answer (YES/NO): NO